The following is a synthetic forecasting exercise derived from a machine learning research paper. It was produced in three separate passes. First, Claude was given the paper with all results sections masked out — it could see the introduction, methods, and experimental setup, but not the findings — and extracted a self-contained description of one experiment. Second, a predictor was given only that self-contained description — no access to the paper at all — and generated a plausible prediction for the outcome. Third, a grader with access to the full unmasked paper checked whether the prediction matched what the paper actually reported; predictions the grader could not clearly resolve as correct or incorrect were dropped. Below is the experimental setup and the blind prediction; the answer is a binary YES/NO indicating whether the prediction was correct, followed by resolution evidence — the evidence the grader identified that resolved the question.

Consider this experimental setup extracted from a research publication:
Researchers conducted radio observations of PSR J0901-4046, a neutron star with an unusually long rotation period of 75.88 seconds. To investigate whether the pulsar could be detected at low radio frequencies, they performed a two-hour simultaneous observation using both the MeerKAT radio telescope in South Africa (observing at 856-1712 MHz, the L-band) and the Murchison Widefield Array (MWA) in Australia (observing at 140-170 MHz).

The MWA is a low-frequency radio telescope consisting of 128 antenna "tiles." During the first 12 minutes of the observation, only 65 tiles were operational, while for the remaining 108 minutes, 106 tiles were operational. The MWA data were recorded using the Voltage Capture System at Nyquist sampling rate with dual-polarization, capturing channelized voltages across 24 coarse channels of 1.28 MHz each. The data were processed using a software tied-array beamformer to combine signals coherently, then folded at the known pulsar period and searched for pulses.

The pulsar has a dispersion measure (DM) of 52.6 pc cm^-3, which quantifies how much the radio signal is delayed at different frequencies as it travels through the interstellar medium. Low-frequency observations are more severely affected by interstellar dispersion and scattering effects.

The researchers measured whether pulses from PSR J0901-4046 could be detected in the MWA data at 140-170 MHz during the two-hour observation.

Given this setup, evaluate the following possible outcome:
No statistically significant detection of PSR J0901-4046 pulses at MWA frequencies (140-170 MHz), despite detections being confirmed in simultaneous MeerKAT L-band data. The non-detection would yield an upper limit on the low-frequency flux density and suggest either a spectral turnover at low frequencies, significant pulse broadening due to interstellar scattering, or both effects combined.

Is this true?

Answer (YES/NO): YES